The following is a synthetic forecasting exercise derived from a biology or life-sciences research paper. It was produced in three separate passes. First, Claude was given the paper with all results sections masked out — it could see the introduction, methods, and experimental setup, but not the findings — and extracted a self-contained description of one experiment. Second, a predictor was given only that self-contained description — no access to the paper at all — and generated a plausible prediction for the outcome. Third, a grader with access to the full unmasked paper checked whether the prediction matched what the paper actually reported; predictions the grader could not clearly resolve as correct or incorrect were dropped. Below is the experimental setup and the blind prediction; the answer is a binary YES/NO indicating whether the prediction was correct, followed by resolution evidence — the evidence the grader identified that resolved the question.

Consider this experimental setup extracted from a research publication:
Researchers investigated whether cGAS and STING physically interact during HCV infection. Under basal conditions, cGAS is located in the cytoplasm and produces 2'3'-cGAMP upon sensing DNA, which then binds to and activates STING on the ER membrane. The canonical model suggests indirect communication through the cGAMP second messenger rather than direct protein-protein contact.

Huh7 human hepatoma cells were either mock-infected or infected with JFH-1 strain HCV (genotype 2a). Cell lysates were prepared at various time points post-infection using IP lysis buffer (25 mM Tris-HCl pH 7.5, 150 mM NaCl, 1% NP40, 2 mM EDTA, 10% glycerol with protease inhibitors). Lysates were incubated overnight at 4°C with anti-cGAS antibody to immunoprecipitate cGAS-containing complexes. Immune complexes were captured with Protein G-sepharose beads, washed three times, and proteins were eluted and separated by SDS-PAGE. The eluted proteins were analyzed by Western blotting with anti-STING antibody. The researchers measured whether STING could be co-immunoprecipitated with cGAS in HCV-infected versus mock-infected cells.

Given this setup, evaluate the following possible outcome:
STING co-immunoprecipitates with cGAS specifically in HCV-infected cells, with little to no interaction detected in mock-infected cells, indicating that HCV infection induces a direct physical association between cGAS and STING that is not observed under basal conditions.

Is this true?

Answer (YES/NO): YES